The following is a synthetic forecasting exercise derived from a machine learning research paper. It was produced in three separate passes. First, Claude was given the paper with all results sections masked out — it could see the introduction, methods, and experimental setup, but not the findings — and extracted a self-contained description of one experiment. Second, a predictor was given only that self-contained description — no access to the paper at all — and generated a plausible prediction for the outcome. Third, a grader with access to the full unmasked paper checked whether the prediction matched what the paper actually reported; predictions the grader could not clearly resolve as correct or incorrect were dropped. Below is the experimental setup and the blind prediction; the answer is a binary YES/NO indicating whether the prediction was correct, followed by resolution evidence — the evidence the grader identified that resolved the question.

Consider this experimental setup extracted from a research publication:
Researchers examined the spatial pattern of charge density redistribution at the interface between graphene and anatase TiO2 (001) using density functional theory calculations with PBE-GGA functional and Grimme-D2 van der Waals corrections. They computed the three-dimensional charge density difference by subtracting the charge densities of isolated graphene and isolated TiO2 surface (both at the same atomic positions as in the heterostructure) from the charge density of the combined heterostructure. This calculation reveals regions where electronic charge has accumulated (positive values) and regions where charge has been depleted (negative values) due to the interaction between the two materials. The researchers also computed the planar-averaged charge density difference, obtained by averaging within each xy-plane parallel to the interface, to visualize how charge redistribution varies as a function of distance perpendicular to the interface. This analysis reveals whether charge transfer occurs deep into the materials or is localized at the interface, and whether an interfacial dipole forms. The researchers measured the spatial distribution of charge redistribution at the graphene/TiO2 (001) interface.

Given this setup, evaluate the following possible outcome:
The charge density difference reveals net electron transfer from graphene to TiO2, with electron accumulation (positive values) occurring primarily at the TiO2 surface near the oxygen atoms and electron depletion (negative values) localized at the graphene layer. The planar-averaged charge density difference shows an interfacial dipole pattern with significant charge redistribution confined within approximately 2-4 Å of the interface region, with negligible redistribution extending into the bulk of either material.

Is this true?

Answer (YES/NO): YES